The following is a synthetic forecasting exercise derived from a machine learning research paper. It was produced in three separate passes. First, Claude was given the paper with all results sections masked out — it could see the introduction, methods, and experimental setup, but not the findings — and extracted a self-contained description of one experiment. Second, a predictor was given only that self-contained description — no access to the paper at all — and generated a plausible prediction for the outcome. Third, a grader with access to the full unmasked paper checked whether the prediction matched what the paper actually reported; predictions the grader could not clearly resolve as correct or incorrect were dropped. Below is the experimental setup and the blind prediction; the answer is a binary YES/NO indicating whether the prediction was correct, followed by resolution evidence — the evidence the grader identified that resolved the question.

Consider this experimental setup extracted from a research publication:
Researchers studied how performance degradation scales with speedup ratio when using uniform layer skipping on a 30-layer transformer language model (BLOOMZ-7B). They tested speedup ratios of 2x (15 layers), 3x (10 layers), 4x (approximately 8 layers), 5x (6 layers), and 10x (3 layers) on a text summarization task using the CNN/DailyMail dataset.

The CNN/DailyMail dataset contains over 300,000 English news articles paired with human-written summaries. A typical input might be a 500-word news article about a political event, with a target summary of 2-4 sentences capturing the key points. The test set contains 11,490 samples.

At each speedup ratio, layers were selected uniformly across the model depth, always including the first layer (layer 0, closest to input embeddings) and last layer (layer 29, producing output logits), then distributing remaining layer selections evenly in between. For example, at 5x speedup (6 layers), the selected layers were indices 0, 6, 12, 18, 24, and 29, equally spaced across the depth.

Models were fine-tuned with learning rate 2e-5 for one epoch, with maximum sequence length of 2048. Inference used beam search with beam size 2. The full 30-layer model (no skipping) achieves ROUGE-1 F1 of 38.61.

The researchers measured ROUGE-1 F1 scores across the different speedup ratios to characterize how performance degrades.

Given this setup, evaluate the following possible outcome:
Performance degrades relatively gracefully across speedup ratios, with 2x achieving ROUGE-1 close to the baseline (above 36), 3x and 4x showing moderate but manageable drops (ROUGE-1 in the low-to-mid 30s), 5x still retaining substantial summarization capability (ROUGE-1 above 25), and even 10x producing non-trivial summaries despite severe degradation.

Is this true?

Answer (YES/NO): NO